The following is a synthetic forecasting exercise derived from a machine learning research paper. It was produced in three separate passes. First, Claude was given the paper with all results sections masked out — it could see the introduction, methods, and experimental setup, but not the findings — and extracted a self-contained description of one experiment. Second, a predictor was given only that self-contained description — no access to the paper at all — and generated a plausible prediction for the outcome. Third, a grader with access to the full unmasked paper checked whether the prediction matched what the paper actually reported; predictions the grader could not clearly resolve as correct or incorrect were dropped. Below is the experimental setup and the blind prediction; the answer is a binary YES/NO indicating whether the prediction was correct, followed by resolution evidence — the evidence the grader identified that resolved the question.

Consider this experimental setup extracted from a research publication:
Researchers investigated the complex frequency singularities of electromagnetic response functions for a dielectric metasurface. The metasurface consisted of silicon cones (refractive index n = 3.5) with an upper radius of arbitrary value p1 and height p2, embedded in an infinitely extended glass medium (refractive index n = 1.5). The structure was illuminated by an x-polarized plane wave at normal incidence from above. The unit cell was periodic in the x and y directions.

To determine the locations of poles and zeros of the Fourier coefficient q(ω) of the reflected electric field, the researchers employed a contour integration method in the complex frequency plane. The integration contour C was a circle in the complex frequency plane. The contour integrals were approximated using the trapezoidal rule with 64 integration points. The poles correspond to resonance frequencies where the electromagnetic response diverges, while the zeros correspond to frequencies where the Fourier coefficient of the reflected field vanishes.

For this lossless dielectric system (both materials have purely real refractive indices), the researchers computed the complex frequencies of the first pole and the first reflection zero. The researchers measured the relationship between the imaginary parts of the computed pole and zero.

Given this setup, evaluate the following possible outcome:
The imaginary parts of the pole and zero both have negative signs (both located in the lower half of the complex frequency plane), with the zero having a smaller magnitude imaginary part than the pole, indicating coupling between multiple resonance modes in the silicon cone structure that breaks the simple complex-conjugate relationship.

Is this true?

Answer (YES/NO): NO